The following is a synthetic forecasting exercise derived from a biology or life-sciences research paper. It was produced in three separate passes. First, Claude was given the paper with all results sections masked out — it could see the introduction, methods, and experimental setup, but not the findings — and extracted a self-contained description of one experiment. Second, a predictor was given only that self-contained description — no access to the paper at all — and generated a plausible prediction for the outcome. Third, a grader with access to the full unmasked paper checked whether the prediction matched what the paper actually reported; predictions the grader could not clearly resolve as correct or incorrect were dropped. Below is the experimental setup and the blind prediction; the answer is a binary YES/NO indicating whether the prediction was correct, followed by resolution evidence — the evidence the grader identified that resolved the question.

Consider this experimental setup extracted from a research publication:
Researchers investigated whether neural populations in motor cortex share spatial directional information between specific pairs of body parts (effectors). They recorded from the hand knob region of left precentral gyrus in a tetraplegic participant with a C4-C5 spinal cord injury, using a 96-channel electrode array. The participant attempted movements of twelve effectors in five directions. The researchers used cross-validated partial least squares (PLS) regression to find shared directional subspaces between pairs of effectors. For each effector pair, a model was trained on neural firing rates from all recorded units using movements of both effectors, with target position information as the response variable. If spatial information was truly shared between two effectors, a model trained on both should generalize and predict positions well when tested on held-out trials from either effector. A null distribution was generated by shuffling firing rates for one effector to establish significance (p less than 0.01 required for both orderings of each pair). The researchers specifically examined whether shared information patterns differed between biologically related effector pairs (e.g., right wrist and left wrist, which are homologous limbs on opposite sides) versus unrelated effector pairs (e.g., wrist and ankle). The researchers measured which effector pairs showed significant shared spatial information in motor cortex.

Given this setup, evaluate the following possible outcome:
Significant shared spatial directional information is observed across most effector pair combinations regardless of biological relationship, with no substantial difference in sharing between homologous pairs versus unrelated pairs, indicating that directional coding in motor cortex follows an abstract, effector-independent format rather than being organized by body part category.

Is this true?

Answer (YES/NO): NO